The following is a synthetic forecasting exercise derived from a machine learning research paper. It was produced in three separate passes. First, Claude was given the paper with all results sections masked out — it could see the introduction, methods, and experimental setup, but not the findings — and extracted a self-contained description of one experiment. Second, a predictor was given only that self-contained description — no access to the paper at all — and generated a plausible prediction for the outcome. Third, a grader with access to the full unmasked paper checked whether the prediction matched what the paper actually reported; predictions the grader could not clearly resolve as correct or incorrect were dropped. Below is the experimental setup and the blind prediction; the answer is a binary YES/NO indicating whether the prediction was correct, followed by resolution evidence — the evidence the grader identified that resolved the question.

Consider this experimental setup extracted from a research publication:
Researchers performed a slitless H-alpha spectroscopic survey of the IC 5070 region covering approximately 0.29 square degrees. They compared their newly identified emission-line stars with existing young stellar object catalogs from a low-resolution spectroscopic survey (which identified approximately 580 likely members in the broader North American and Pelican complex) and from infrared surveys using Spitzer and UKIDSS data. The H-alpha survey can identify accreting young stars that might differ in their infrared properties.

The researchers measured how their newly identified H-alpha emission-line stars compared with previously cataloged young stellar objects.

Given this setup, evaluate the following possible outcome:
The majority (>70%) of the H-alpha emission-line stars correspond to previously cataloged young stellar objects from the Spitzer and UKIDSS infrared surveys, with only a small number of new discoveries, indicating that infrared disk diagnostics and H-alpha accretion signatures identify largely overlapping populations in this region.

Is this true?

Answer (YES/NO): YES